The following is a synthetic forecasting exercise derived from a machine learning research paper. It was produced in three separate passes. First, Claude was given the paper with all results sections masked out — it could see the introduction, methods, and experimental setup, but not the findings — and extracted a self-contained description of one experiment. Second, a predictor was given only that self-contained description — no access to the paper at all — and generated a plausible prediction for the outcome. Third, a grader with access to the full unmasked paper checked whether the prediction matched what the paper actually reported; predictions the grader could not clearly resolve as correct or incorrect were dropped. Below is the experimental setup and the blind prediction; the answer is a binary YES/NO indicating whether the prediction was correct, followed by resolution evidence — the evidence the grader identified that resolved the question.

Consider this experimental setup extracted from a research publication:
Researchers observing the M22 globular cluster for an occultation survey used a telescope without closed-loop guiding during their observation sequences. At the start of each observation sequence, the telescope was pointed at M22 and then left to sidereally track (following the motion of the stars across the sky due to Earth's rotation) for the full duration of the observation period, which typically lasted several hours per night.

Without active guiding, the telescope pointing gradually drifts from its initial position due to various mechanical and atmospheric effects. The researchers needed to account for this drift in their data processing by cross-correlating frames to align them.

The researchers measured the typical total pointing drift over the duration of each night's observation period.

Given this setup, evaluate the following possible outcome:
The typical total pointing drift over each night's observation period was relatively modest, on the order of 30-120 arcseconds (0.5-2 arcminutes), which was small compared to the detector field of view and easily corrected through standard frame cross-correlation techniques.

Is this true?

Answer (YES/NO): YES